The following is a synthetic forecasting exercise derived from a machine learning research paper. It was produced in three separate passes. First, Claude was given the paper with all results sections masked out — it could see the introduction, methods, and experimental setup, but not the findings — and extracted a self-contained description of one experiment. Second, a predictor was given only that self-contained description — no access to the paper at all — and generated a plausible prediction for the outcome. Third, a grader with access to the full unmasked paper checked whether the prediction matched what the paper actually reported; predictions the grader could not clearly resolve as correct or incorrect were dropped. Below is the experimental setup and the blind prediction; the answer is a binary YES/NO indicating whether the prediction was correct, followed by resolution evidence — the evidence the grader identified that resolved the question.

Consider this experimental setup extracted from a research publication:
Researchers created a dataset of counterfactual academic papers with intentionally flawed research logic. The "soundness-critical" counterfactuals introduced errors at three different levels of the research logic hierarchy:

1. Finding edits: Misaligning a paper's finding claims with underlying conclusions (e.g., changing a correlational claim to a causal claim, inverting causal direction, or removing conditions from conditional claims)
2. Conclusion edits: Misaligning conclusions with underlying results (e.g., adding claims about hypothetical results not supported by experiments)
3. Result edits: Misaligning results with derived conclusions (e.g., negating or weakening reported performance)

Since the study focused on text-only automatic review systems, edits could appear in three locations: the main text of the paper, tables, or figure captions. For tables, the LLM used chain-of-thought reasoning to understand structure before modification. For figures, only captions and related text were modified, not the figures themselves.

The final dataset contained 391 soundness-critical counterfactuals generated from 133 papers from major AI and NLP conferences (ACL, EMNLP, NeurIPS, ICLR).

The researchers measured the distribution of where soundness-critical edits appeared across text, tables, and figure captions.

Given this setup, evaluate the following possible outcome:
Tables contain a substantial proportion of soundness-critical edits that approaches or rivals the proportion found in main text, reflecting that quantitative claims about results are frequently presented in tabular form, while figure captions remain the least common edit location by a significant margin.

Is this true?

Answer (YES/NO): NO